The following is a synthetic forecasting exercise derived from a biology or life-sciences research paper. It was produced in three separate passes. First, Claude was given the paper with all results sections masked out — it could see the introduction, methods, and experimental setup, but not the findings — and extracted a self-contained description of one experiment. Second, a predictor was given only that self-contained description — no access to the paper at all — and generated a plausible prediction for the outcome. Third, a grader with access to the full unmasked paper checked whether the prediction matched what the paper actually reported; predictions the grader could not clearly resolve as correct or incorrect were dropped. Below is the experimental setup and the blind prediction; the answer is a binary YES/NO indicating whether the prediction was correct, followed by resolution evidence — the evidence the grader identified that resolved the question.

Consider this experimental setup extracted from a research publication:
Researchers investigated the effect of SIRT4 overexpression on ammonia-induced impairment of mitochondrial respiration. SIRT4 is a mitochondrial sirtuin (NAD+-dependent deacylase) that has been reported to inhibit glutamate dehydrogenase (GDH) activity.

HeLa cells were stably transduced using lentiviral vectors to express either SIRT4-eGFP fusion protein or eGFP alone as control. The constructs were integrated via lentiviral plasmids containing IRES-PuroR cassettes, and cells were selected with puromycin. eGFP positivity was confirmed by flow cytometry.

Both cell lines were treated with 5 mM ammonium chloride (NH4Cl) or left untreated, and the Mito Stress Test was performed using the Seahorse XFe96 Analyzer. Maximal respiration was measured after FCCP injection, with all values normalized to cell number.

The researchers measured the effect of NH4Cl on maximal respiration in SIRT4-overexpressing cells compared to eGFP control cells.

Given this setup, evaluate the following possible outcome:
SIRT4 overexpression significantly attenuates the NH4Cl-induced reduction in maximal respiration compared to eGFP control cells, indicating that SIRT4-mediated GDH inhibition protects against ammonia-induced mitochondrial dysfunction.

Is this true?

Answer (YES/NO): YES